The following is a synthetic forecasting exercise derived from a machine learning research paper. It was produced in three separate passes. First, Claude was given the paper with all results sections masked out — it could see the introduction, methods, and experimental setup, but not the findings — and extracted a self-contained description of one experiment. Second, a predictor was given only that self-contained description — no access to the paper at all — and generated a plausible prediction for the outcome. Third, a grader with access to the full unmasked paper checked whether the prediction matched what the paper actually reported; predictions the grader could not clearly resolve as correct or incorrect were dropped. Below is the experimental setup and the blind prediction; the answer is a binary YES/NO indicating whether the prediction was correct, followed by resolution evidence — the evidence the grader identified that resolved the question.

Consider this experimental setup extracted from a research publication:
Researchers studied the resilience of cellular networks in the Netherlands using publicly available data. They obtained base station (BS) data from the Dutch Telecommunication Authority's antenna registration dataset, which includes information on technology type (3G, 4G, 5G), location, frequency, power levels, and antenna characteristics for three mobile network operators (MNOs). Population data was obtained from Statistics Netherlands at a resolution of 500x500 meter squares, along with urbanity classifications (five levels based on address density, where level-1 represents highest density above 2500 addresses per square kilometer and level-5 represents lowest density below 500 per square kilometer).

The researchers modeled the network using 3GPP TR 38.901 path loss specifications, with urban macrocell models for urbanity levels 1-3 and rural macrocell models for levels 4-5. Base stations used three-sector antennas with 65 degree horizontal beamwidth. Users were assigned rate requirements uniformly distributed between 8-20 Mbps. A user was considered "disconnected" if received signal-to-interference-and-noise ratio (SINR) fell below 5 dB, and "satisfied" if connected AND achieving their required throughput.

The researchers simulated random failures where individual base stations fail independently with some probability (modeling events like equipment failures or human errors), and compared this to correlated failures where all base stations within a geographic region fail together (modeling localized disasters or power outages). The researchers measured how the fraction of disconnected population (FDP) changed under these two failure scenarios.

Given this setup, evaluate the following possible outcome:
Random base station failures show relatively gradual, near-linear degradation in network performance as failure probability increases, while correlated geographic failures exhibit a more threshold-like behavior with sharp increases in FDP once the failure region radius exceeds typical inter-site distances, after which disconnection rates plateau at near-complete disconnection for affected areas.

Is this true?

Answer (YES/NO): NO